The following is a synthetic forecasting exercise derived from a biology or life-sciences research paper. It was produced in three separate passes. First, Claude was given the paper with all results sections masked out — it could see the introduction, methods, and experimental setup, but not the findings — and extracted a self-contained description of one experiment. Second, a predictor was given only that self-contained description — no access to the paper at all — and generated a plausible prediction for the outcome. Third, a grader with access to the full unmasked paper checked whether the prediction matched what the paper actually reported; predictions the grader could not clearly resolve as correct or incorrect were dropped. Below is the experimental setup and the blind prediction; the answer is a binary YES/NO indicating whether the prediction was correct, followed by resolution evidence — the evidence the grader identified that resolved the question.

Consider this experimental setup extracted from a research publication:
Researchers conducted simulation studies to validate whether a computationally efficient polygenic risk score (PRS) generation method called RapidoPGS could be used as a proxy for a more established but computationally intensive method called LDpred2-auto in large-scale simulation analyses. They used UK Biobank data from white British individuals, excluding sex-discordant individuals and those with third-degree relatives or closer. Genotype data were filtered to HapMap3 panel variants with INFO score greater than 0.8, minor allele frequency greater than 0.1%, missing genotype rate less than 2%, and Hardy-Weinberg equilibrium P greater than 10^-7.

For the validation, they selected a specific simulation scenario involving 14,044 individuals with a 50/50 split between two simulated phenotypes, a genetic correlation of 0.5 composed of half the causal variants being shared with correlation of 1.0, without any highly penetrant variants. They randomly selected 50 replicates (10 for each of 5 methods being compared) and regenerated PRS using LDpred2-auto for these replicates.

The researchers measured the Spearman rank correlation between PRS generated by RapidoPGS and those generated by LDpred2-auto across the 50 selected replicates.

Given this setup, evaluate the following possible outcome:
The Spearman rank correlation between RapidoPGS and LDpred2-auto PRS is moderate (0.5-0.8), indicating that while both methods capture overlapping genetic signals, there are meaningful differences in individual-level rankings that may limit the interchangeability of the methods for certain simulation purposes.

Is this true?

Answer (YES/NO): YES